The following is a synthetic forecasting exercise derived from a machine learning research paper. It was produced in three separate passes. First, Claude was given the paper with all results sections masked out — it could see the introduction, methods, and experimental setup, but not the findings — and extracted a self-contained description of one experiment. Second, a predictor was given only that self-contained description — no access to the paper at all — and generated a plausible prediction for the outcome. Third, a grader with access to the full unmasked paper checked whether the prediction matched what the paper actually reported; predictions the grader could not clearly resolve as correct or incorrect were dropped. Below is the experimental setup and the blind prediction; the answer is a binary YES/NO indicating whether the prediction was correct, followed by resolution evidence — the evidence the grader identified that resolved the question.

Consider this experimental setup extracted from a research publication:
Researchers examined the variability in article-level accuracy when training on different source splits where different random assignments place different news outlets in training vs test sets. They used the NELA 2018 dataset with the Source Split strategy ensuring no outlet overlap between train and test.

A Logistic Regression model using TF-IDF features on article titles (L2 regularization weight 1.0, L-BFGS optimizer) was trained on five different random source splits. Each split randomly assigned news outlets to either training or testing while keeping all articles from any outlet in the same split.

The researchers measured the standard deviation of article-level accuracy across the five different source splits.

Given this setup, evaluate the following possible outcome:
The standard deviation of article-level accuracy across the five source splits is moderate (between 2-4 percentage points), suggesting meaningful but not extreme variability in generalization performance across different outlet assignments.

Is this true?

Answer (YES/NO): NO